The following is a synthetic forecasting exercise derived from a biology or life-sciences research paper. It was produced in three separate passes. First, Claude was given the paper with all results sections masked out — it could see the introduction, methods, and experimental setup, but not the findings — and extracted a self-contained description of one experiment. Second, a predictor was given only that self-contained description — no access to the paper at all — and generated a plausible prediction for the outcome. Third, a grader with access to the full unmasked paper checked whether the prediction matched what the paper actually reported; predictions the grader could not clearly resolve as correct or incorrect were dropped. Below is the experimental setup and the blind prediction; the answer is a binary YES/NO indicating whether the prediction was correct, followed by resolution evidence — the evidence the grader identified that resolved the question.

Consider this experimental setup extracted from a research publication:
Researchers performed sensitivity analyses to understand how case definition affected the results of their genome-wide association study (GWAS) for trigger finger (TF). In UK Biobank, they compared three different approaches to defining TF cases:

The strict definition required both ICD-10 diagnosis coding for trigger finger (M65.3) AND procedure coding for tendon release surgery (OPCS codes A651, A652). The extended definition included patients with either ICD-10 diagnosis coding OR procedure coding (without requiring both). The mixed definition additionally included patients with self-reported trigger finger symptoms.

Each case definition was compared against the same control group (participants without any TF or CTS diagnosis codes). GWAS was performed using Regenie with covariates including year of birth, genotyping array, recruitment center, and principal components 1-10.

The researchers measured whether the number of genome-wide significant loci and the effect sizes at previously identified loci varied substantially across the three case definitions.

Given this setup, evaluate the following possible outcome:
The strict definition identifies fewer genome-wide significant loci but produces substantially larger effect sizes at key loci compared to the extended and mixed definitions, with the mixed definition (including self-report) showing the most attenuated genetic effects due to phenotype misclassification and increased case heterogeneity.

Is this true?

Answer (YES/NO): NO